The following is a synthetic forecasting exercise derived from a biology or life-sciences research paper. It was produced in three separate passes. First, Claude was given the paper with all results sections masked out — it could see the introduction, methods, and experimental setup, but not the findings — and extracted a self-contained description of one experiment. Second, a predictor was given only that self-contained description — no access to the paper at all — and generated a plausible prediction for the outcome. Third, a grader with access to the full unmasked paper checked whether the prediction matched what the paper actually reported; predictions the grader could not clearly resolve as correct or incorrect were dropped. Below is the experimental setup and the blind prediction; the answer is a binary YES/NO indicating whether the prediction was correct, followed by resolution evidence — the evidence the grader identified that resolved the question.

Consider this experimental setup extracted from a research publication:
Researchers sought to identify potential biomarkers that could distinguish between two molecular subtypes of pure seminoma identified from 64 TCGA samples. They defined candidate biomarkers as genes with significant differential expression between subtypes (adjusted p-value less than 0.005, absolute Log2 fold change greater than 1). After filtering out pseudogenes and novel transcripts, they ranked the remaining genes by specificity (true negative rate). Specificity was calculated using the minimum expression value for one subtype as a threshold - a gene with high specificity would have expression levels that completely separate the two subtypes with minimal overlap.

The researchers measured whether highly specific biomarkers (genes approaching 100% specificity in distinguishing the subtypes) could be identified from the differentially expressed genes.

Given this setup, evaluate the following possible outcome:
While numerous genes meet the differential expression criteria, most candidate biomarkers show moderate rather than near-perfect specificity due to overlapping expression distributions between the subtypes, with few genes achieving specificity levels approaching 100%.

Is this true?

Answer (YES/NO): YES